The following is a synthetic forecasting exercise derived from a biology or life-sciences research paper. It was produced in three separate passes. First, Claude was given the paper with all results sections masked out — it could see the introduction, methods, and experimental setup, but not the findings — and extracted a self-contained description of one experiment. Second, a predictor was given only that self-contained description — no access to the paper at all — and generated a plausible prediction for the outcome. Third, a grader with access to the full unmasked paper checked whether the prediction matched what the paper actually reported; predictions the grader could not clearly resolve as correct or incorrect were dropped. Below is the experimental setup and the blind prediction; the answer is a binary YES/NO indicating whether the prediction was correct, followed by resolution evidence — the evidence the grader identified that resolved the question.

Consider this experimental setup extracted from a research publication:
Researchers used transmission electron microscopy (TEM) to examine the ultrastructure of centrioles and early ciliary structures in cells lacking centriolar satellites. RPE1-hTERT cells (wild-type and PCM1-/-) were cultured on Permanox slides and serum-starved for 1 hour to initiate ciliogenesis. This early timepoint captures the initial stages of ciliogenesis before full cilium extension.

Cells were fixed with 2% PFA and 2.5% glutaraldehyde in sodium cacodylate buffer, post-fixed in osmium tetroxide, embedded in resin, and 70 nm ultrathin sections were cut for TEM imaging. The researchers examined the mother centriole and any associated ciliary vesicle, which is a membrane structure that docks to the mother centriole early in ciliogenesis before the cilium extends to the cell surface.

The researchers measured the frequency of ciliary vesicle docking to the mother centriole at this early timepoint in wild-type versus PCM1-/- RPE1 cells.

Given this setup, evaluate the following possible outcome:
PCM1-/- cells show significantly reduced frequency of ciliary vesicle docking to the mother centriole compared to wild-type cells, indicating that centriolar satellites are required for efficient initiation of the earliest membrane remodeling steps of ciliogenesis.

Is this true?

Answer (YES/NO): YES